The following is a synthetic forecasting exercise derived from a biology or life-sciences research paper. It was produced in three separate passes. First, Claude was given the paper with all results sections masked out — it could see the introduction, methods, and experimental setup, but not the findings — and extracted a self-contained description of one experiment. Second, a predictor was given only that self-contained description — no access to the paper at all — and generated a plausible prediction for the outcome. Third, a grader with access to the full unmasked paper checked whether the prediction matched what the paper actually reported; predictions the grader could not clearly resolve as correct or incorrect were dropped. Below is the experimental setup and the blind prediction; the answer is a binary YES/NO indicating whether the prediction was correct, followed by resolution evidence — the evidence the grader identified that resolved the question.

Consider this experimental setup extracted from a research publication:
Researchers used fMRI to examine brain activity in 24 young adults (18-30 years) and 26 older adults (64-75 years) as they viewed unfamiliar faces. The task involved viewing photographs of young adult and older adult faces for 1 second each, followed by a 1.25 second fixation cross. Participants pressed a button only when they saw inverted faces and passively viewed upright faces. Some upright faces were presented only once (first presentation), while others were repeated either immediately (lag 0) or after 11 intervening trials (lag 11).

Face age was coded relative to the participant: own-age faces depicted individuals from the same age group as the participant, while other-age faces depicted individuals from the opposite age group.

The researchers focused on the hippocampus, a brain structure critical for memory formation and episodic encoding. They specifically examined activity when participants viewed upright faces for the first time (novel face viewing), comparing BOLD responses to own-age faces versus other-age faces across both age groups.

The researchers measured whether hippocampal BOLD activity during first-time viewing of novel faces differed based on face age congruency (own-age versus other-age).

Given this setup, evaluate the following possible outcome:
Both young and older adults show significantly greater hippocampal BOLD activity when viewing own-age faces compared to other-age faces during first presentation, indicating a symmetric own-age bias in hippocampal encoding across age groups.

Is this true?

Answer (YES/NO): YES